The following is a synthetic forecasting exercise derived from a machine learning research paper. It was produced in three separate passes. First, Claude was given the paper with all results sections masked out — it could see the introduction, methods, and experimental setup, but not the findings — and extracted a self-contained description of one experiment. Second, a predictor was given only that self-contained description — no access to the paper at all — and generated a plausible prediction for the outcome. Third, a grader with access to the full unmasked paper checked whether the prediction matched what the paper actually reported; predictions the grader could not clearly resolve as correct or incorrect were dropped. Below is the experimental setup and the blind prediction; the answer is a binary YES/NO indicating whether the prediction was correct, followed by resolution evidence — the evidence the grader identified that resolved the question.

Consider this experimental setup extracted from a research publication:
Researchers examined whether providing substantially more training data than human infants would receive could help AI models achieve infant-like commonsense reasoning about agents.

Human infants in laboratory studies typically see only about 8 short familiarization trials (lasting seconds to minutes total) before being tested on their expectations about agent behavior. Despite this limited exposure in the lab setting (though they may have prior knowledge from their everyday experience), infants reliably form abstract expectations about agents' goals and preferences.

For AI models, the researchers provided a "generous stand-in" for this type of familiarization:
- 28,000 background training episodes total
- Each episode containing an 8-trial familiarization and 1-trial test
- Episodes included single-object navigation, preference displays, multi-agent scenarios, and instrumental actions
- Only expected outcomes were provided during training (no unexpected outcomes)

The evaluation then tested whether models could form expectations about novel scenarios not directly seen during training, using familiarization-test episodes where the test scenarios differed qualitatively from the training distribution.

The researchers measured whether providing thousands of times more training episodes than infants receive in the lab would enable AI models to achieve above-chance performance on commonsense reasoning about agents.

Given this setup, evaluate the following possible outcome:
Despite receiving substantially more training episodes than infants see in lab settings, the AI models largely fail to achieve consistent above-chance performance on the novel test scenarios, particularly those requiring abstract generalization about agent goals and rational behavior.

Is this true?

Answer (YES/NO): YES